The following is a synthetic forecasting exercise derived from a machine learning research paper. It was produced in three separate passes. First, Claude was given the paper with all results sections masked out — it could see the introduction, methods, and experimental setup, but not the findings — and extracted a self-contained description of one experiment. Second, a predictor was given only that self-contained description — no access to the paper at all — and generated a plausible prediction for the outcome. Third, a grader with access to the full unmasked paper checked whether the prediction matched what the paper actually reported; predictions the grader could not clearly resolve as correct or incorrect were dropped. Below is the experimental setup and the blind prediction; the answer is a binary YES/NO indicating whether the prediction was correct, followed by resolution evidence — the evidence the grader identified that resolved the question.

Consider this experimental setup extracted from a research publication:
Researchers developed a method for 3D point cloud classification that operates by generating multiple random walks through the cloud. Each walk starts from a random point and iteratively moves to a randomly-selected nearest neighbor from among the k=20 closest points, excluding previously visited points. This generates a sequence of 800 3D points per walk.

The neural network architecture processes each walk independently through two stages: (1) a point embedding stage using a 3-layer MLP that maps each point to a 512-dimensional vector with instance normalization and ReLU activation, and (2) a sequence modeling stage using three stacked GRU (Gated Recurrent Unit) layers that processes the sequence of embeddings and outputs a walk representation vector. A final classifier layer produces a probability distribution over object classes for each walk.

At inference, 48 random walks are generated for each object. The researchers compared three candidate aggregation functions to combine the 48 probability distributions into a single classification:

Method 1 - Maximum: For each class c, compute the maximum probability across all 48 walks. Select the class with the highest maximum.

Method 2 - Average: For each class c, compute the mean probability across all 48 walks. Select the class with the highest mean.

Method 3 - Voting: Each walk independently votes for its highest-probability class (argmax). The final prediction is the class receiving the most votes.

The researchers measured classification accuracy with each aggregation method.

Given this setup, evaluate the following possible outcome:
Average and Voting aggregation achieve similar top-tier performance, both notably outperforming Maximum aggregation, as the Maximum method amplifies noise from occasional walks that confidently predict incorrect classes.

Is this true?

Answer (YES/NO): NO